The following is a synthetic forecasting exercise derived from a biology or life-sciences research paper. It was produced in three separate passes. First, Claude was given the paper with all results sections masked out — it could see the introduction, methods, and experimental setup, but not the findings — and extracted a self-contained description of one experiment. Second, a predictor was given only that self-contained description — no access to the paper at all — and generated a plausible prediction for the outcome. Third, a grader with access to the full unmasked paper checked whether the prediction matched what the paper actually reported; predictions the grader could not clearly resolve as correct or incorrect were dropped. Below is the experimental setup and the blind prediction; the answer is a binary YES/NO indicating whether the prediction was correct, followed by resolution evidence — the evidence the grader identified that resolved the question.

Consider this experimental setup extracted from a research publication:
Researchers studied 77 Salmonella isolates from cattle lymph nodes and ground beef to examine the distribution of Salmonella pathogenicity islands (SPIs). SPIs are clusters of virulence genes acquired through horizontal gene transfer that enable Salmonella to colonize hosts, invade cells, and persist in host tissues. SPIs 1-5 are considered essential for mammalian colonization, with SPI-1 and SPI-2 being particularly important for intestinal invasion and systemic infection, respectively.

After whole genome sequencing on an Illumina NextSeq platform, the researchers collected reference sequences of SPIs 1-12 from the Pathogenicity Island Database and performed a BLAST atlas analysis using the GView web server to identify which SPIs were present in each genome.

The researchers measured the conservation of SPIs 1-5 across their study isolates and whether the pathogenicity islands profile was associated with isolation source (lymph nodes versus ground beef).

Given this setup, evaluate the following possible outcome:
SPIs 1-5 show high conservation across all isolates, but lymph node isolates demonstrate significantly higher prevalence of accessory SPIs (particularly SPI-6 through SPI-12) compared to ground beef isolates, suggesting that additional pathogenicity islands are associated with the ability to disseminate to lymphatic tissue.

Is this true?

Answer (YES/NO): NO